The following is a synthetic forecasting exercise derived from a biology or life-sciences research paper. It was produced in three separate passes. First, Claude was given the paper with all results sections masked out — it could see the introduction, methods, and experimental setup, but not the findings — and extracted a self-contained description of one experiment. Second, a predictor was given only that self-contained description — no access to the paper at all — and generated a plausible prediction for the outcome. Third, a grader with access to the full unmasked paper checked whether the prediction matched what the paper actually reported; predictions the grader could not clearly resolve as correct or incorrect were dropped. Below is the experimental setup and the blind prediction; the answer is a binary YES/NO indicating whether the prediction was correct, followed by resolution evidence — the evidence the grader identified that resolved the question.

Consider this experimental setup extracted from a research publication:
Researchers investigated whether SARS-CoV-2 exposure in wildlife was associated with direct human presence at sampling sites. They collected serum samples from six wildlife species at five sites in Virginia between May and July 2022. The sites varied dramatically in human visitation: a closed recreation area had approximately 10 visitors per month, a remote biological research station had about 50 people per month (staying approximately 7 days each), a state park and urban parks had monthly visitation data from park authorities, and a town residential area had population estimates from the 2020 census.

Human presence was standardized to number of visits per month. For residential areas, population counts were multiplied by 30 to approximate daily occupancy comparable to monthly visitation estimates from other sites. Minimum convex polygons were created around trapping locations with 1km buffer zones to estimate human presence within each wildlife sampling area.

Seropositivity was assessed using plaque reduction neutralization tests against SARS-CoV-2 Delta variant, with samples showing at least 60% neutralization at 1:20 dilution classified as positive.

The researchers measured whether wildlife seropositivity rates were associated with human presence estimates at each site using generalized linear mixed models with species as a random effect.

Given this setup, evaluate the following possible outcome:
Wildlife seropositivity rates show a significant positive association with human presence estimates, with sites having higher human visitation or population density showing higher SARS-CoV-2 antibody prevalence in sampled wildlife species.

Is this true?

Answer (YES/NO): YES